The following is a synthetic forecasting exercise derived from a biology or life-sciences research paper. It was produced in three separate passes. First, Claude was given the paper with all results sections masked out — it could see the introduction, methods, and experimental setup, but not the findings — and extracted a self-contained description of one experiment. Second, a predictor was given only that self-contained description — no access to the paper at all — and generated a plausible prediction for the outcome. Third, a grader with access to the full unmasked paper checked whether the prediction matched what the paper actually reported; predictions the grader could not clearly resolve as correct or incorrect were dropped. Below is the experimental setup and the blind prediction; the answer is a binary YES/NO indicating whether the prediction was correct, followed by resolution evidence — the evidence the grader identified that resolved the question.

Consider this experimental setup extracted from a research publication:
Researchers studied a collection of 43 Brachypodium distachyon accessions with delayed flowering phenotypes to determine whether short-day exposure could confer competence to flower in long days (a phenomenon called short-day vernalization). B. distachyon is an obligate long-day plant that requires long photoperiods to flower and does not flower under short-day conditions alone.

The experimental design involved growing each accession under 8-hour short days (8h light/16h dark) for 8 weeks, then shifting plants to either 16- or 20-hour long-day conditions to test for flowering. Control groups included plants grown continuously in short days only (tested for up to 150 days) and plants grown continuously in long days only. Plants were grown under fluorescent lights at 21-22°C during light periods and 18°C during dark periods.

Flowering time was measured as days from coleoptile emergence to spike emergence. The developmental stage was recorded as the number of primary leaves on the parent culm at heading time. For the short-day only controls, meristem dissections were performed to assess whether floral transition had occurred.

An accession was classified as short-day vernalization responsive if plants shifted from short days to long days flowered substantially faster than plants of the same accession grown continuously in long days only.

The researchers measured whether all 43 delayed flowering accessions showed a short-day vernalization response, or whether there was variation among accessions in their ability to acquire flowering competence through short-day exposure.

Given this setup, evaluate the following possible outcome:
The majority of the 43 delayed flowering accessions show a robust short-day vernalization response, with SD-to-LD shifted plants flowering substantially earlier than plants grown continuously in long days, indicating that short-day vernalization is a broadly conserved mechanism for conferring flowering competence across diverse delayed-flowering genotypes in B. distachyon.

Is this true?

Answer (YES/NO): YES